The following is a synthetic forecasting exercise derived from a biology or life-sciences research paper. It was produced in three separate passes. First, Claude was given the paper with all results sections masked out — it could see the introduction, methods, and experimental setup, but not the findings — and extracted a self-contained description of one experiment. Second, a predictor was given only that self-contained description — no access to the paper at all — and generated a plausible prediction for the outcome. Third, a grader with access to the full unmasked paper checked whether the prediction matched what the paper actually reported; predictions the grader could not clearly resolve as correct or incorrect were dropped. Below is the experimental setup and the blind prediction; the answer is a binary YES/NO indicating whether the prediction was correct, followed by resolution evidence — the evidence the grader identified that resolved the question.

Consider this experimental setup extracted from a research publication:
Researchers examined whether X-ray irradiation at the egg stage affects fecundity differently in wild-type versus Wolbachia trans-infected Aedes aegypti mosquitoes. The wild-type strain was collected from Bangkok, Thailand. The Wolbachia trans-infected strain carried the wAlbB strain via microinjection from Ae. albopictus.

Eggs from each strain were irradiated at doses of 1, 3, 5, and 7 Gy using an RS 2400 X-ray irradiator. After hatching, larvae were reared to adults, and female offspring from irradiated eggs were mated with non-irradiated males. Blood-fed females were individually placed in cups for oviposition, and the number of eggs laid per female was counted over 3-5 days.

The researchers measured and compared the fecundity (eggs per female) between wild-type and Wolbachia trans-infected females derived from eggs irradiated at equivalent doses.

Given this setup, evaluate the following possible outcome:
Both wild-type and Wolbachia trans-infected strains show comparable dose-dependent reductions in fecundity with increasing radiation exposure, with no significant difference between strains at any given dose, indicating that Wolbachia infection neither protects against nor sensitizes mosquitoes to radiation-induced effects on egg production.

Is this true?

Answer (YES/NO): NO